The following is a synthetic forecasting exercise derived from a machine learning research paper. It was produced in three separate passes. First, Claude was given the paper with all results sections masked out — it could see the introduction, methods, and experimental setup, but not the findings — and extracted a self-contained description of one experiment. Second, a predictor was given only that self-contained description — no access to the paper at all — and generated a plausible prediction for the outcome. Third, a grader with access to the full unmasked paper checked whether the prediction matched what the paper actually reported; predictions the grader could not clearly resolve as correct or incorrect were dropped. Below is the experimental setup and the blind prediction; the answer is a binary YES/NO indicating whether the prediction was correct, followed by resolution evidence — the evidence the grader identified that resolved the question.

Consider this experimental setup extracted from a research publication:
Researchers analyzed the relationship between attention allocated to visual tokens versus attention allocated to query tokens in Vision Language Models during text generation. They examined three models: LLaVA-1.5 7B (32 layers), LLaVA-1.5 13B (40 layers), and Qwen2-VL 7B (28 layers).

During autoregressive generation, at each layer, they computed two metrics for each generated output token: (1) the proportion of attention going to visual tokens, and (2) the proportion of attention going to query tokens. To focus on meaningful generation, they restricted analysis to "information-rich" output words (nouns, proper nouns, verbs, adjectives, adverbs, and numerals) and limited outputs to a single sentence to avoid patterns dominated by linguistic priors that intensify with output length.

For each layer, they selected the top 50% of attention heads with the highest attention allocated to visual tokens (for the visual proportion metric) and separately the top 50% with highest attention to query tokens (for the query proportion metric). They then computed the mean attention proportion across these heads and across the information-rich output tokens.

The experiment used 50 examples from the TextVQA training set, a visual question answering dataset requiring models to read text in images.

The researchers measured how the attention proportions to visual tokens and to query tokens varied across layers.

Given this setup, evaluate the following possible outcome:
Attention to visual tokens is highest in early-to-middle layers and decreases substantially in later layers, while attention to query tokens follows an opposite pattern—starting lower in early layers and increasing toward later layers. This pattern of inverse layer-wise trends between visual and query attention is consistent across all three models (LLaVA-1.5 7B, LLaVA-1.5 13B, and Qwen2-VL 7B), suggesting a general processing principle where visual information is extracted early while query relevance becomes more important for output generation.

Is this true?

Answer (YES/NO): NO